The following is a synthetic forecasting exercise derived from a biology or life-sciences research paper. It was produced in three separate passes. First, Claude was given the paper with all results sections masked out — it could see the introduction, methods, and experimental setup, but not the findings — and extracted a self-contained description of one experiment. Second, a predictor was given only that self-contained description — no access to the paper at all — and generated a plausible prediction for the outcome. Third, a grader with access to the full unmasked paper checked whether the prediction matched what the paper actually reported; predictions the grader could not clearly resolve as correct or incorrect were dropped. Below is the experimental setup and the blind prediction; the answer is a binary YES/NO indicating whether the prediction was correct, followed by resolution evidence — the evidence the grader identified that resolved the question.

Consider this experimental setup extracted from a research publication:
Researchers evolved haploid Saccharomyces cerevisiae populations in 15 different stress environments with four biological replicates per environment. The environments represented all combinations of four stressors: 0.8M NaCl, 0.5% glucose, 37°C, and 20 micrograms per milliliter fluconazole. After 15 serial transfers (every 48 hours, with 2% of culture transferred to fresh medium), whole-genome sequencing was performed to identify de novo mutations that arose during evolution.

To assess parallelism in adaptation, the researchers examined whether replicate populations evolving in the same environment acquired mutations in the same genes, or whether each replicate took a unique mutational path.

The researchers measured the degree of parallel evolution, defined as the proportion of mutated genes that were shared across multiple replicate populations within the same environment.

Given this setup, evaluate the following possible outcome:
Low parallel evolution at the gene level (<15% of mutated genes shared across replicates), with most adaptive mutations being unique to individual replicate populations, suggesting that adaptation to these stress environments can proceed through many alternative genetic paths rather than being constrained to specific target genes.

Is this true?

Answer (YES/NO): NO